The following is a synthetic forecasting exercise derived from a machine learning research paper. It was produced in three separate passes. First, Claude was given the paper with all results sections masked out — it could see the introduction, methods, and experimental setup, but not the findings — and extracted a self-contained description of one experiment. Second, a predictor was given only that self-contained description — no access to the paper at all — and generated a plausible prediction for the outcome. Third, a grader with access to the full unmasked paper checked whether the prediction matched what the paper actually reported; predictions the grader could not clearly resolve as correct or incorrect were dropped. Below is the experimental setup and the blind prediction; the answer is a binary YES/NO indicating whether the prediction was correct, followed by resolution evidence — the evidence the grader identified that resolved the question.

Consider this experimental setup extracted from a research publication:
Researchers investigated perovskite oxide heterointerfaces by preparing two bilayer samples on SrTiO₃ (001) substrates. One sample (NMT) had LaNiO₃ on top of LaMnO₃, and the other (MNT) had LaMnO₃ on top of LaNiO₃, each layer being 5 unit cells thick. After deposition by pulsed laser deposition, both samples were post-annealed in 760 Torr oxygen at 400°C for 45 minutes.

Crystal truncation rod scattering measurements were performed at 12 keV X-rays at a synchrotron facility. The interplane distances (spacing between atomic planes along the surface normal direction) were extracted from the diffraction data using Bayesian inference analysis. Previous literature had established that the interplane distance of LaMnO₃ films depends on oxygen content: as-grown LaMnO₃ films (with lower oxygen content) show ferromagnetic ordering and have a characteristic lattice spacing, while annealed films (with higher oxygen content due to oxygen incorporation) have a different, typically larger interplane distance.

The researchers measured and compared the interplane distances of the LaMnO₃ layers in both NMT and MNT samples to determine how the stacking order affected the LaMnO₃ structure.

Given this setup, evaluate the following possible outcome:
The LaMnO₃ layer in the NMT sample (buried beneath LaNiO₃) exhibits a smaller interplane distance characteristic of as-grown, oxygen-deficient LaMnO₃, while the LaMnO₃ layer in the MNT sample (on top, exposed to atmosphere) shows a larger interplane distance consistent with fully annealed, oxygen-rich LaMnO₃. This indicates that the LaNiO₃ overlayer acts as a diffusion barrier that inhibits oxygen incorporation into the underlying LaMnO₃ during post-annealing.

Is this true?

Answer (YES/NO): NO